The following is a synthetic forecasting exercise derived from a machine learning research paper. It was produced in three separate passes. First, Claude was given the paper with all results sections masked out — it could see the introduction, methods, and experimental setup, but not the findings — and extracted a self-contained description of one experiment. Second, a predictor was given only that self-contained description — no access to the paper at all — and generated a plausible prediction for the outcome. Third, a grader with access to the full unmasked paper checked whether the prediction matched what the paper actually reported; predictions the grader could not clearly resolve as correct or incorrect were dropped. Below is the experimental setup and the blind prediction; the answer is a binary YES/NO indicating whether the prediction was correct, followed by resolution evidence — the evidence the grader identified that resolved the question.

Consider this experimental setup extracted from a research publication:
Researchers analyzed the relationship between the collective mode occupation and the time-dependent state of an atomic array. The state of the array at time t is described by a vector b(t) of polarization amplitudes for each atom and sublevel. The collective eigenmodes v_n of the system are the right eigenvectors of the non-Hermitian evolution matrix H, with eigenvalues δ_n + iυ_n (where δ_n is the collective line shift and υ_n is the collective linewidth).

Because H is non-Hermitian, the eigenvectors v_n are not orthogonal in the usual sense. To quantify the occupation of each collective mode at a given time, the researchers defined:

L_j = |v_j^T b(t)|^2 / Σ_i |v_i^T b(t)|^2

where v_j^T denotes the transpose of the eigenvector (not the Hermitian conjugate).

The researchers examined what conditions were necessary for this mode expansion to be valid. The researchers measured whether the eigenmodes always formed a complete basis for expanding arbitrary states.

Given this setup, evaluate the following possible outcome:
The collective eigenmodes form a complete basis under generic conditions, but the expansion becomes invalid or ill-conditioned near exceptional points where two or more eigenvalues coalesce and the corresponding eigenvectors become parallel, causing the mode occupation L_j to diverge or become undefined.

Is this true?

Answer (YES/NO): NO